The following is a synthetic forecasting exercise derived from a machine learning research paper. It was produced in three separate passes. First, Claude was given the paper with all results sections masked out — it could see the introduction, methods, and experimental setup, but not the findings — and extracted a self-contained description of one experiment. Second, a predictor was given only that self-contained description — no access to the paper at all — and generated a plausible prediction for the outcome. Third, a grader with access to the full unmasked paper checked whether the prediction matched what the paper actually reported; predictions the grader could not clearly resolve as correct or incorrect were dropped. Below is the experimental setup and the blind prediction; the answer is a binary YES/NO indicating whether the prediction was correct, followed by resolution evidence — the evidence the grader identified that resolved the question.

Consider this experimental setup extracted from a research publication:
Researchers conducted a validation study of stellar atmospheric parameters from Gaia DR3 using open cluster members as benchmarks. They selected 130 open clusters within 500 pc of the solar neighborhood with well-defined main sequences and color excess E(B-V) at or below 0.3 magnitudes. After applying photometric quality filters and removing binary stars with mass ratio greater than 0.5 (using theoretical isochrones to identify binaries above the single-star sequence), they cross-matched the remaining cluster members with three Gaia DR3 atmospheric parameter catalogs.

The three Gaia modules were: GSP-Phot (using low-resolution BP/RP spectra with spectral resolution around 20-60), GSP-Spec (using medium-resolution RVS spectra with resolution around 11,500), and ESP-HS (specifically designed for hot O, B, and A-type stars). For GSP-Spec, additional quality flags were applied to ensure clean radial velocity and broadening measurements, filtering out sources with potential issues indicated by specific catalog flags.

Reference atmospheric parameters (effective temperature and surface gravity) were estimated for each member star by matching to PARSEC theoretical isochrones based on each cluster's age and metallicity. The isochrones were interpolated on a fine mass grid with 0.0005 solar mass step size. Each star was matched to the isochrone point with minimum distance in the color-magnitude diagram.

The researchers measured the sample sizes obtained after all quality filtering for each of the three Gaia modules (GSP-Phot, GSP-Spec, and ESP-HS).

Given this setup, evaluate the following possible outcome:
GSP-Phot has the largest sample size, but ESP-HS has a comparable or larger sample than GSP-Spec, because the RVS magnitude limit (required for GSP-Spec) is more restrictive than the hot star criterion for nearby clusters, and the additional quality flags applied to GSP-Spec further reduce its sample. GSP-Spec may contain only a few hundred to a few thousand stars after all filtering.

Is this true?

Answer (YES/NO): YES